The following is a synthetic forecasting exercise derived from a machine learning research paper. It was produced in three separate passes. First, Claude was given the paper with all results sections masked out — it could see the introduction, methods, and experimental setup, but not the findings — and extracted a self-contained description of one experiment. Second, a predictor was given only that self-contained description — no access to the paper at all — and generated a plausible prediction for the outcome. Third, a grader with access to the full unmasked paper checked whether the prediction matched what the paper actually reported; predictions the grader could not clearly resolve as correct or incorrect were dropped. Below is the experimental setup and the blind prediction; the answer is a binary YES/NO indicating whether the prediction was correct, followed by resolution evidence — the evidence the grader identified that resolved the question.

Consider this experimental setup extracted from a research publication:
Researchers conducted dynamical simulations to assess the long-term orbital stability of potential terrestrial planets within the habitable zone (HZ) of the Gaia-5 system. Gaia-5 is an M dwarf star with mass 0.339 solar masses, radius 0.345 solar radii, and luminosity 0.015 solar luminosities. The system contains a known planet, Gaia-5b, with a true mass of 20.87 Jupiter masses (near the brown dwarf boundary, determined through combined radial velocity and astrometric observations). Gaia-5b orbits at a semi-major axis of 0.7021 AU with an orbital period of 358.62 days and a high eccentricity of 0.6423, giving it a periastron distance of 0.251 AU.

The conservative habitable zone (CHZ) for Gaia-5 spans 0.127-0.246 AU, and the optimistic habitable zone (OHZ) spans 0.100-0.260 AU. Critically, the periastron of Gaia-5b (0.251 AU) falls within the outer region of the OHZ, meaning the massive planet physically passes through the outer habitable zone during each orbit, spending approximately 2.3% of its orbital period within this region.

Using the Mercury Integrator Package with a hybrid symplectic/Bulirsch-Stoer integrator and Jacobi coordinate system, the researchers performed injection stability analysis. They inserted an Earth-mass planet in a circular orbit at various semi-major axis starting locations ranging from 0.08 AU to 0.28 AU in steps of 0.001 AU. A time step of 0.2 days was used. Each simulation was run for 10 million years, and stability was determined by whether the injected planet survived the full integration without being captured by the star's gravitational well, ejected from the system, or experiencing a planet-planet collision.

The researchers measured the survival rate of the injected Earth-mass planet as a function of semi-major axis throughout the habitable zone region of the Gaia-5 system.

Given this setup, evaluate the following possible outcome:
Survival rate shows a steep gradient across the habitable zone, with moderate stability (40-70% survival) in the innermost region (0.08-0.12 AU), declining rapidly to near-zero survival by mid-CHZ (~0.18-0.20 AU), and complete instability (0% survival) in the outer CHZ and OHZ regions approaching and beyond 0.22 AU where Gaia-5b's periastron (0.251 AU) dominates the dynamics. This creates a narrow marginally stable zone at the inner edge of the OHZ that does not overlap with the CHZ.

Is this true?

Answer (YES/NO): NO